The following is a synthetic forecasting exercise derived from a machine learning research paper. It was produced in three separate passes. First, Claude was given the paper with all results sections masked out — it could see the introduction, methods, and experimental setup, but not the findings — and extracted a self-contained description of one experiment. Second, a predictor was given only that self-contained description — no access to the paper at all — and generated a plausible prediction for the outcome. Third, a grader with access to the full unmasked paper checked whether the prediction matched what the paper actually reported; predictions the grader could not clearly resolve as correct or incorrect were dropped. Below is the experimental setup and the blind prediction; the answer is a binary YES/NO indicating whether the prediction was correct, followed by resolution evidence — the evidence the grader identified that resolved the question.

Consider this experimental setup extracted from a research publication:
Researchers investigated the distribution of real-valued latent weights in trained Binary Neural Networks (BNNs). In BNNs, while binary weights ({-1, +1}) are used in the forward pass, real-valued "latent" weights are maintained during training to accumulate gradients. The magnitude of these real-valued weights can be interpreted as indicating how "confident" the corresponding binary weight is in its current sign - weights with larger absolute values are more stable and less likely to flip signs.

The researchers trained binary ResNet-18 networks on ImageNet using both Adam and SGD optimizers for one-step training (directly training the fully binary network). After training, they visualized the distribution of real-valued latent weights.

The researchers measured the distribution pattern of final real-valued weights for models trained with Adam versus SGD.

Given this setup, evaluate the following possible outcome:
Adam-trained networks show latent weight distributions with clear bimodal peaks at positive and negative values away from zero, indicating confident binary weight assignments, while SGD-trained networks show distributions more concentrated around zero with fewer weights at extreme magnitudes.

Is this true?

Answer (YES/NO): NO